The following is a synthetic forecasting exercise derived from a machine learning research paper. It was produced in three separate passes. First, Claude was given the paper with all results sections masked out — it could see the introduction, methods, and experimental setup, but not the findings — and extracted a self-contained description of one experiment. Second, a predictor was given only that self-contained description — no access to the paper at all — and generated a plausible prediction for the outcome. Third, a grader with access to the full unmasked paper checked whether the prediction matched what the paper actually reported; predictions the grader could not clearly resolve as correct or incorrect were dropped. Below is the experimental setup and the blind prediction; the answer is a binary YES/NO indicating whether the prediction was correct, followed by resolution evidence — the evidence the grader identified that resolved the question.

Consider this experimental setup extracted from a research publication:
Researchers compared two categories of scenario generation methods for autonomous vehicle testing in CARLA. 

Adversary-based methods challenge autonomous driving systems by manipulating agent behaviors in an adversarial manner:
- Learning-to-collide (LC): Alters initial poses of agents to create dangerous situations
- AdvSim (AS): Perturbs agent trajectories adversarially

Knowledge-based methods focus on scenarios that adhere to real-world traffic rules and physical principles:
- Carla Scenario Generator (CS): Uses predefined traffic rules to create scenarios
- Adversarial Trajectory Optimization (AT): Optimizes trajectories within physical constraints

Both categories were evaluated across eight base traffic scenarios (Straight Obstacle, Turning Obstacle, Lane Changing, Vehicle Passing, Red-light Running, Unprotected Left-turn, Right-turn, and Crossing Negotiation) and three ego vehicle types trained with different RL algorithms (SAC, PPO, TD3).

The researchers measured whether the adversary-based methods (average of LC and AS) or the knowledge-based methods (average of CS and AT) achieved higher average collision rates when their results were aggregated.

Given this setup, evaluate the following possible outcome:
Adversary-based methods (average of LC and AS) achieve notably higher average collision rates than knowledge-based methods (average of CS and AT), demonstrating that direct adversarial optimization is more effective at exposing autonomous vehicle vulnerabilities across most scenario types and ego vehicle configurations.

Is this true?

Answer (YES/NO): NO